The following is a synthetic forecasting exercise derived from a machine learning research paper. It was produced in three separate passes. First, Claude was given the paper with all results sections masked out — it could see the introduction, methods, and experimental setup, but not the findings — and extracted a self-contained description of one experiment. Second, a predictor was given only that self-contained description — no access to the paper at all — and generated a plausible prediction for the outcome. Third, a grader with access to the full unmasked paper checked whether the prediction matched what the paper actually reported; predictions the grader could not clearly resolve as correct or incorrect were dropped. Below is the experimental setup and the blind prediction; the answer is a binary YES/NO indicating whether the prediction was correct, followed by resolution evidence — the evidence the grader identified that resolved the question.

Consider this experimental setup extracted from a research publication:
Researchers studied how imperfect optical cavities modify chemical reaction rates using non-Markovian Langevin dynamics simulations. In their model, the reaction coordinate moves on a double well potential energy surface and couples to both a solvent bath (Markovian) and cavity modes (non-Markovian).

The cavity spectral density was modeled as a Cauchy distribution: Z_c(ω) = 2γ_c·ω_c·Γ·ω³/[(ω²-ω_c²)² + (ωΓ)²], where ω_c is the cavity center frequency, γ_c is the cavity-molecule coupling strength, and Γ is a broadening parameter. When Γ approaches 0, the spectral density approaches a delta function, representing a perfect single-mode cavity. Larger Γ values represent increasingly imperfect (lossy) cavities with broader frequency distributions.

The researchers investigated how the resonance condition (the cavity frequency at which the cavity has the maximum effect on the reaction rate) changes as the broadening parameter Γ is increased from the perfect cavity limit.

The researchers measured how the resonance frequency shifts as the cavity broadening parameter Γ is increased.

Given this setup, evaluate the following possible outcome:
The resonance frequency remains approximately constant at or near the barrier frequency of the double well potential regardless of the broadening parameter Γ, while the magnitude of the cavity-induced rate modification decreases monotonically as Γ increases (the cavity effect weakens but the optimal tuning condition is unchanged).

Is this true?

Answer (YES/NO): NO